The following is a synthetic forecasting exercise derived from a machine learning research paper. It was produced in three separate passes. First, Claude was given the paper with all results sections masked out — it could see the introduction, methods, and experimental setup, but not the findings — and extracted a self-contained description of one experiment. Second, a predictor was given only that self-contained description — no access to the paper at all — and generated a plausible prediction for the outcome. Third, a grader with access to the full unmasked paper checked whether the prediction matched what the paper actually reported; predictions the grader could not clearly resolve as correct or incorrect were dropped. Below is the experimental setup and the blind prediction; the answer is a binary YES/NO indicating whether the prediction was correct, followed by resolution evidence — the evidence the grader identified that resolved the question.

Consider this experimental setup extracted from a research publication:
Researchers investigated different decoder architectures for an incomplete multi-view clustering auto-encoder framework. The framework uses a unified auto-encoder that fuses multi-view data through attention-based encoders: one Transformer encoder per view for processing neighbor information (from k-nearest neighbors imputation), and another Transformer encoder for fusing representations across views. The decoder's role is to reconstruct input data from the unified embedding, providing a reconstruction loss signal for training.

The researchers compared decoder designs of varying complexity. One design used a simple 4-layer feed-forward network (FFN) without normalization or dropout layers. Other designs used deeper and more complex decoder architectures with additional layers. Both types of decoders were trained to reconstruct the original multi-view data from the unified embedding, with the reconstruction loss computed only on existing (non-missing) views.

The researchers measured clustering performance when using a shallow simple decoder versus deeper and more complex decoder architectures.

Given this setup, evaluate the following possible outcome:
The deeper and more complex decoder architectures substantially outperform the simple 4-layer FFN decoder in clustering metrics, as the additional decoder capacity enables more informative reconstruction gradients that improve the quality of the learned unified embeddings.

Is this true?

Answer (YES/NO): NO